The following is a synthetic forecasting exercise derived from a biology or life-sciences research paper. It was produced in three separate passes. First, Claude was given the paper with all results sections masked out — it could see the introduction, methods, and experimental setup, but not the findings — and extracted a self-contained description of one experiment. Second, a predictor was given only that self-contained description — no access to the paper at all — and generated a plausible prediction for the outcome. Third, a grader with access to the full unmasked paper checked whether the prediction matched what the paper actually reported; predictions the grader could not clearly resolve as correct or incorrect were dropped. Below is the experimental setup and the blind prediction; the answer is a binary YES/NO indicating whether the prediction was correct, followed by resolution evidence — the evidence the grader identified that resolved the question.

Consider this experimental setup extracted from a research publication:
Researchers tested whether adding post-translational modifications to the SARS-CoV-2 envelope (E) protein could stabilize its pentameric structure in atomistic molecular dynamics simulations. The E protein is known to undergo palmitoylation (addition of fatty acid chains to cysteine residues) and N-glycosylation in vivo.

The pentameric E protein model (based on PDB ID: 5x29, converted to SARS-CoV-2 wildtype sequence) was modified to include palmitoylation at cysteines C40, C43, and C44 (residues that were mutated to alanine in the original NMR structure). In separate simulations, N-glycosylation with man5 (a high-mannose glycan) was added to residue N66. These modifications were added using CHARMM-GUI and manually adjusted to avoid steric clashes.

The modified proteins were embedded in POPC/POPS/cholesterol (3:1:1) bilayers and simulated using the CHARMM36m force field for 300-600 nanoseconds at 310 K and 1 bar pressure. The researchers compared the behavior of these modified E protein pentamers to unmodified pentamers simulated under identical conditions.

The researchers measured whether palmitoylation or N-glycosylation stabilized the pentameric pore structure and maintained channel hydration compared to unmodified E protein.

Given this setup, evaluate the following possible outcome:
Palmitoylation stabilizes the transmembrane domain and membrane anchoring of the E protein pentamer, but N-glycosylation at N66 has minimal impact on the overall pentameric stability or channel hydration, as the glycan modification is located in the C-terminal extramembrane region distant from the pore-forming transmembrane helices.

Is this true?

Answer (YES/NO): NO